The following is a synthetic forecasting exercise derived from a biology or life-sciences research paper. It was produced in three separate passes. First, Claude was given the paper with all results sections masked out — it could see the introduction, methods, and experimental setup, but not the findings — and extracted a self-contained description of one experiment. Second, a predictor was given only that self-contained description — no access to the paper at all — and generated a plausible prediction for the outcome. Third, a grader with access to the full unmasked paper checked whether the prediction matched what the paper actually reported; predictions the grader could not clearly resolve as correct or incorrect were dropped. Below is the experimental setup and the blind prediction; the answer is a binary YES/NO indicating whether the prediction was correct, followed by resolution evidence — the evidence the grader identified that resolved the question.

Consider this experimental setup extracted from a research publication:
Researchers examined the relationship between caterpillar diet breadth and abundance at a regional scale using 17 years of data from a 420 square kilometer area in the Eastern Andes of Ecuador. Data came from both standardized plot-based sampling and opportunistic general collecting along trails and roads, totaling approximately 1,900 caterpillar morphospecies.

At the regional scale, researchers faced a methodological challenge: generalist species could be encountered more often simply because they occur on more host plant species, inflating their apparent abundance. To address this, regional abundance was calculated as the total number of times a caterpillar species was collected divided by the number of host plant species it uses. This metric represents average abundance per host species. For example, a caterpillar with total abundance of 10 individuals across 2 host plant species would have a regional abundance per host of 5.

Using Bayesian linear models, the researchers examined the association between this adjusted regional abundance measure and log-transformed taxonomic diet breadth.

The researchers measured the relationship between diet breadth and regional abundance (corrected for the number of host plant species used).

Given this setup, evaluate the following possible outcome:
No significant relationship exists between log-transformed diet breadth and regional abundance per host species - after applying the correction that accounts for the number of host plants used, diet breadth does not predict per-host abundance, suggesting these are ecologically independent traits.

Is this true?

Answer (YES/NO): NO